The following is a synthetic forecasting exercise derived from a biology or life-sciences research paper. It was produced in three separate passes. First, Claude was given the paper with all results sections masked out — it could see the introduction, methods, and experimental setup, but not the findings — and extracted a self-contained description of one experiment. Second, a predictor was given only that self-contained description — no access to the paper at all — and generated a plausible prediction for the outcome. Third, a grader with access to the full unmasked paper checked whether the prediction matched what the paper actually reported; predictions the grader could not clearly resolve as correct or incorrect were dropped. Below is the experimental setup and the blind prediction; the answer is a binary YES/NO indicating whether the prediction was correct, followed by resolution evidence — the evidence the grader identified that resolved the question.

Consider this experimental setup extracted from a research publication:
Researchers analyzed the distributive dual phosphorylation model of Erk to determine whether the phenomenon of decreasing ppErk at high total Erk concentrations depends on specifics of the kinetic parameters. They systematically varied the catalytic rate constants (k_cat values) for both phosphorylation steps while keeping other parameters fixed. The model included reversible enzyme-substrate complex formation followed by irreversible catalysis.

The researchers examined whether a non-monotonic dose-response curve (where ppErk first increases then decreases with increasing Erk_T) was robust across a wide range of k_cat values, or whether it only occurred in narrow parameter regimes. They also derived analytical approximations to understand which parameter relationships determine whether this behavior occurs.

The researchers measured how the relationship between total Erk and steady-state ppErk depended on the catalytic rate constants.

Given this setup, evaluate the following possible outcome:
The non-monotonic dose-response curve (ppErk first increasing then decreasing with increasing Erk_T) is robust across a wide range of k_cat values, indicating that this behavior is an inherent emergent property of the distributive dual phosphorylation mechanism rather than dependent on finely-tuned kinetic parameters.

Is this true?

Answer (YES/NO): NO